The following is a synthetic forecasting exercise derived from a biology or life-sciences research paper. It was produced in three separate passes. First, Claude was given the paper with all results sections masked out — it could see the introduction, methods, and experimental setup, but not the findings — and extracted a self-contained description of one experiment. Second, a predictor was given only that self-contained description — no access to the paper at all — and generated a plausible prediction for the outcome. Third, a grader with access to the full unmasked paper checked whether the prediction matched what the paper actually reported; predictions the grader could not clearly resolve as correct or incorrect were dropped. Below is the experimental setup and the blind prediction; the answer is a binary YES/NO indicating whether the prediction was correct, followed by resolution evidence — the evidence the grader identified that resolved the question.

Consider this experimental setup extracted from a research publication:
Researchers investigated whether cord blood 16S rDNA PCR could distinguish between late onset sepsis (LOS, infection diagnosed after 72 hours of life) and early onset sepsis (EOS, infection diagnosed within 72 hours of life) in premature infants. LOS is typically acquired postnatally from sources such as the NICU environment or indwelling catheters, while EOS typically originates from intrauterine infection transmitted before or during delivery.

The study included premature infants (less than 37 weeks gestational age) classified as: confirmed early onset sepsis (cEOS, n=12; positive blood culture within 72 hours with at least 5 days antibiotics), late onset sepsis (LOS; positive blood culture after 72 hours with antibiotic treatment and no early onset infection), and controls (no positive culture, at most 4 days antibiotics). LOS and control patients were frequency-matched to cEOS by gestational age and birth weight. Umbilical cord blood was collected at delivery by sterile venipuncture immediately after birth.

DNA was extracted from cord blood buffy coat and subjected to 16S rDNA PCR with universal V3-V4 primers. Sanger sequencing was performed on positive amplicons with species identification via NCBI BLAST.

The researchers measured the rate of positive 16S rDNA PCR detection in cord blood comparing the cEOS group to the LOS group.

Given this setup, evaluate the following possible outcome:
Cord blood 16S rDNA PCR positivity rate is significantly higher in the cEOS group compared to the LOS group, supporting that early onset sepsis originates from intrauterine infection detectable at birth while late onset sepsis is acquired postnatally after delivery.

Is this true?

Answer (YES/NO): YES